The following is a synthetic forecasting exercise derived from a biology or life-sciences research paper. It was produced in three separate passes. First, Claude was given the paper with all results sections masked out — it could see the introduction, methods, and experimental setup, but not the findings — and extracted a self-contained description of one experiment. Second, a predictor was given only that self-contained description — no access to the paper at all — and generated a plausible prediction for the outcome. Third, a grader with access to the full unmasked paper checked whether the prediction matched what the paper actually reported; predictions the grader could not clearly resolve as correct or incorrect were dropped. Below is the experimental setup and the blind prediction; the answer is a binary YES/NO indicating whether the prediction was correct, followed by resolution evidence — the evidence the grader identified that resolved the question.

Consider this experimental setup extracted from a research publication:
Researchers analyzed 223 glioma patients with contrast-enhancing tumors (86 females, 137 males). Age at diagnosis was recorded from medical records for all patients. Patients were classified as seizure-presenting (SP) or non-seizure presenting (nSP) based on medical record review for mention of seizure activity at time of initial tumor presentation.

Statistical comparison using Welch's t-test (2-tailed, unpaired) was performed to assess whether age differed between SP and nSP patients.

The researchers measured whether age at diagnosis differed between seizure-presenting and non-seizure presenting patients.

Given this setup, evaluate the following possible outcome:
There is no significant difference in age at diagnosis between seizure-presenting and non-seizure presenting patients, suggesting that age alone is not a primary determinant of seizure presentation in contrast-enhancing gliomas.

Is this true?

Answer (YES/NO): YES